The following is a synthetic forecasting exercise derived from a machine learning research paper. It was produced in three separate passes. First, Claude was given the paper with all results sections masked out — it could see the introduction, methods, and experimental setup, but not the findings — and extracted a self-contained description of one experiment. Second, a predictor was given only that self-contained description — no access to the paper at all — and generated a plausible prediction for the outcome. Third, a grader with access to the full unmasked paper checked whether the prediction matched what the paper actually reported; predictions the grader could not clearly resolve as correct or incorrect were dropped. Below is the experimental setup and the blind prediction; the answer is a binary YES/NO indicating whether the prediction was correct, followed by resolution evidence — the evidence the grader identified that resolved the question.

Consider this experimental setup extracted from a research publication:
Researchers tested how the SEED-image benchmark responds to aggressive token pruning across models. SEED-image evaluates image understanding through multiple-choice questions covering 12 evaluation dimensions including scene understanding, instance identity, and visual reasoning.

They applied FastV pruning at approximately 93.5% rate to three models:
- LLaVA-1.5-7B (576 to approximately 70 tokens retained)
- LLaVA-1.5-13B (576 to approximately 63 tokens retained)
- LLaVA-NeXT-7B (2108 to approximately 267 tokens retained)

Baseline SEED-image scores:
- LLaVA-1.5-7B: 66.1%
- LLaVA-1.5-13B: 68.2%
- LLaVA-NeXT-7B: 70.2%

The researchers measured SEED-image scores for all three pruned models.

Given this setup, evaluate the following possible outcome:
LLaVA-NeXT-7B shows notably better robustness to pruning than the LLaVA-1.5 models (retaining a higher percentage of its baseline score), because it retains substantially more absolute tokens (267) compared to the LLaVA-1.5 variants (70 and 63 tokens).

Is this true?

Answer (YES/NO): NO